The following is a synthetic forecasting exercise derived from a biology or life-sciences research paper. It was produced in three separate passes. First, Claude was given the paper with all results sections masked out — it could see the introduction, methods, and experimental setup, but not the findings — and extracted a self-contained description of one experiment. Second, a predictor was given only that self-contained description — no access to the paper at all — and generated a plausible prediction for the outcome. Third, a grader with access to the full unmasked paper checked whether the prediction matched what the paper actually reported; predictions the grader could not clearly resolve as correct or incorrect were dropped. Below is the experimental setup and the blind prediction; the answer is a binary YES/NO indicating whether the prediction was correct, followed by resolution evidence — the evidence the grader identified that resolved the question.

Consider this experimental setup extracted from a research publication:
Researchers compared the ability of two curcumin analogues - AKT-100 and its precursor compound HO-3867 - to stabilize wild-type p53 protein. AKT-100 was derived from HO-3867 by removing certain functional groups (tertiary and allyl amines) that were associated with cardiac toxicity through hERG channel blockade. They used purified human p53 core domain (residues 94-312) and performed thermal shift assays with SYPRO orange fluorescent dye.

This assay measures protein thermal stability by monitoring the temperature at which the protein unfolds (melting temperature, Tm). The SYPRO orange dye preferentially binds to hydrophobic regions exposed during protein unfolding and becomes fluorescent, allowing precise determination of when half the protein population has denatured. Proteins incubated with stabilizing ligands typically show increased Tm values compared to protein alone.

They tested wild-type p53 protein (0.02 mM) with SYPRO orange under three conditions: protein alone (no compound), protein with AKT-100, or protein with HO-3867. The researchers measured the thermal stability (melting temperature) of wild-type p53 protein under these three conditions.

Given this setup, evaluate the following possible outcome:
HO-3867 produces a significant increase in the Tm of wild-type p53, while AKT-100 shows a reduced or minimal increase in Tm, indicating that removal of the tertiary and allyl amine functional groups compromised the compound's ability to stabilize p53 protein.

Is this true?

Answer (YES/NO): NO